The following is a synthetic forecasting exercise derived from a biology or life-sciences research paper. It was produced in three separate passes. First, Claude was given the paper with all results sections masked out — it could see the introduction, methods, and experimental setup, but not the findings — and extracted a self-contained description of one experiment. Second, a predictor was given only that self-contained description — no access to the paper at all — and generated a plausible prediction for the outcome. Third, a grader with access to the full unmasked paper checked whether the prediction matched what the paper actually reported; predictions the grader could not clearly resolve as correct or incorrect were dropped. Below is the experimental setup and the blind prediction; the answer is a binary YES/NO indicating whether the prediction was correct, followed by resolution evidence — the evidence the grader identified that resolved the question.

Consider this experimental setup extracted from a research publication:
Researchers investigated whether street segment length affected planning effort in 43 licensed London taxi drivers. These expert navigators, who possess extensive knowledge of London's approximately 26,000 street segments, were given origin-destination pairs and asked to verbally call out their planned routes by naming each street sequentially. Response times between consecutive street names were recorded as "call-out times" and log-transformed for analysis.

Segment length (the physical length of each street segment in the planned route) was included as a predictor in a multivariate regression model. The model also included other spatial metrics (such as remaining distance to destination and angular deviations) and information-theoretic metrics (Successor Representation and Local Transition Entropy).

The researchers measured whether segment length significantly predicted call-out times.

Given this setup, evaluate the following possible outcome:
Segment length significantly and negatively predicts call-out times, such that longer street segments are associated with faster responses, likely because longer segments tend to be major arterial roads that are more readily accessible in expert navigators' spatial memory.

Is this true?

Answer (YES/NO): NO